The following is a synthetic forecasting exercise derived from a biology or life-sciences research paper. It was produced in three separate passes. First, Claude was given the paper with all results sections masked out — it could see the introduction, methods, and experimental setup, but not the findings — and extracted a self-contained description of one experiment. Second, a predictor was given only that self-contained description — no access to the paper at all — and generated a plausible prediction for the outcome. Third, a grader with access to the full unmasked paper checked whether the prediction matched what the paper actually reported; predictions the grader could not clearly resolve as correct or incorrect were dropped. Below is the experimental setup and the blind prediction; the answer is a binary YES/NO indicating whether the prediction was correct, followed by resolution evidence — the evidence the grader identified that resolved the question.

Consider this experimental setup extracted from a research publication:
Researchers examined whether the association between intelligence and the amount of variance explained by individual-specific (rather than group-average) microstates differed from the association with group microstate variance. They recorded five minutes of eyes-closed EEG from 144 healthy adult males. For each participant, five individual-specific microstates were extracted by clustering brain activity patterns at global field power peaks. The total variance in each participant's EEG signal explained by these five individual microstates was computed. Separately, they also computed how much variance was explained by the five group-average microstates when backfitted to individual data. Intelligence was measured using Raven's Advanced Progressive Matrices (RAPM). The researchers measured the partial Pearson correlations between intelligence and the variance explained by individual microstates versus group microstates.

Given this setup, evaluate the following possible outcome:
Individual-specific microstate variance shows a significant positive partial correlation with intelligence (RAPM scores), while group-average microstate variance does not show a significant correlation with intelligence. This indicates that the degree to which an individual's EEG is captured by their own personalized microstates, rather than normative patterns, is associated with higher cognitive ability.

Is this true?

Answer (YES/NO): NO